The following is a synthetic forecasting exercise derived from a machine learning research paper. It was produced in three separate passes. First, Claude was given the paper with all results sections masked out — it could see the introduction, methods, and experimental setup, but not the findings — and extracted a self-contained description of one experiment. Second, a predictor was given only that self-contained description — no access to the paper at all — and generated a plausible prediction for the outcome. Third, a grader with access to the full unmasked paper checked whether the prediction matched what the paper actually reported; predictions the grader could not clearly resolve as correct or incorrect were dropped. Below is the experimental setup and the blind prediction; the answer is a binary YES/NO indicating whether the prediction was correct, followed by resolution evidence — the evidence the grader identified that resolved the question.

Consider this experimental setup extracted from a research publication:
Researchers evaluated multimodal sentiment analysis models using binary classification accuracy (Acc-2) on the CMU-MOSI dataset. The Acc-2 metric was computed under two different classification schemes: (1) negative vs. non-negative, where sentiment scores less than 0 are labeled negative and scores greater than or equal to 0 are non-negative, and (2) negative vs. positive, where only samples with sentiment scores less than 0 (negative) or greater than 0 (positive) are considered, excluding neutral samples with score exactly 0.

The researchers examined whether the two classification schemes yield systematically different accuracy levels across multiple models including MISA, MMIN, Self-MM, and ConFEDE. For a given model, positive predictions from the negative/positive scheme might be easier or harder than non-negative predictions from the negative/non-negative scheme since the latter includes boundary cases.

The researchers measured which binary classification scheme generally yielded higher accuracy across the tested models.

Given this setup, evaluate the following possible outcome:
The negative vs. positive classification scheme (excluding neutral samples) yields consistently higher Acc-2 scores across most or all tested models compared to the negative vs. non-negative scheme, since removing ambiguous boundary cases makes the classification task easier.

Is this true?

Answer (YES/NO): YES